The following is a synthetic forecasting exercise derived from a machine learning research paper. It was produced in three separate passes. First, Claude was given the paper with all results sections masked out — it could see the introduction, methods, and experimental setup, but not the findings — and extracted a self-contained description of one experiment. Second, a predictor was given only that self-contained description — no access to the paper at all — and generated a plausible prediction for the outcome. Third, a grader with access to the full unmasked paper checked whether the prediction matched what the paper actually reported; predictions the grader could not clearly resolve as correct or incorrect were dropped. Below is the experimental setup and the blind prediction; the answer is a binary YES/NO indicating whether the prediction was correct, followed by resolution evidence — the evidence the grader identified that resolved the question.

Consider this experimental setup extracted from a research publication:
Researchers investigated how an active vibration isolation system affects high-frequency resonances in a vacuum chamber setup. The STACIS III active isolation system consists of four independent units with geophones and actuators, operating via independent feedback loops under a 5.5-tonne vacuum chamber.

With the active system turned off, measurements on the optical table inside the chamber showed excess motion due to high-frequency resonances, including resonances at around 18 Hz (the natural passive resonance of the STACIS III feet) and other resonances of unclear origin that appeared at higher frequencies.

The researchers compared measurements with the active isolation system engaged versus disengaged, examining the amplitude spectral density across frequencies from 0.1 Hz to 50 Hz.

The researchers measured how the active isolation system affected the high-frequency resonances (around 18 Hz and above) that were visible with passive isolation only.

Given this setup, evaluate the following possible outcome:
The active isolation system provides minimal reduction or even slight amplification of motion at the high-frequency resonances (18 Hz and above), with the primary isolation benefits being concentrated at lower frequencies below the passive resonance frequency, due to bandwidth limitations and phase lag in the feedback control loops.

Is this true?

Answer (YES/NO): NO